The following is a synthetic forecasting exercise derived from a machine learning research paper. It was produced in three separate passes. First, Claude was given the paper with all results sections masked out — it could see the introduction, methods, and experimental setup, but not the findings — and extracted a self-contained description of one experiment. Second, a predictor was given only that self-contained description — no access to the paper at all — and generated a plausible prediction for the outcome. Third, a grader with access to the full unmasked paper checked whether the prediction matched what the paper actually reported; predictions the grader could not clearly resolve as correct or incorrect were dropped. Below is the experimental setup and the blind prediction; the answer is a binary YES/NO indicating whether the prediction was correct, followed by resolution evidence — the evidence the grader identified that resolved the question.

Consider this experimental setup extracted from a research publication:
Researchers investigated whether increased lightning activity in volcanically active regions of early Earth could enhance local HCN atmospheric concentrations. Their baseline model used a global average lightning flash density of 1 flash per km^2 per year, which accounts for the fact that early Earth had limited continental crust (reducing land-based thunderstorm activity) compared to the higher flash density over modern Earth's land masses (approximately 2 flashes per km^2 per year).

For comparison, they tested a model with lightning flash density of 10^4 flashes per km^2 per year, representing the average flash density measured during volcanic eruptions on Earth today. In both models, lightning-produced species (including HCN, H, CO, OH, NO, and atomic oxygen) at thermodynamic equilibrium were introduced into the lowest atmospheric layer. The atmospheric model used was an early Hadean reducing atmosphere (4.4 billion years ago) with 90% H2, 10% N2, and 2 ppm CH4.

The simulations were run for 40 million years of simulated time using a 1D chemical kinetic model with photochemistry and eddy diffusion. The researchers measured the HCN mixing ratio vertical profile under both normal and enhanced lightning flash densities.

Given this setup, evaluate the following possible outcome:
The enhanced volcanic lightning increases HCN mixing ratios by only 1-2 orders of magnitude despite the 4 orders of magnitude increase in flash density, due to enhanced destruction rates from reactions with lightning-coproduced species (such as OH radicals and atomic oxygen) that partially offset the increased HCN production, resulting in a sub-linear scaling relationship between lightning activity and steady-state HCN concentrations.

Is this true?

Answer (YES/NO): NO